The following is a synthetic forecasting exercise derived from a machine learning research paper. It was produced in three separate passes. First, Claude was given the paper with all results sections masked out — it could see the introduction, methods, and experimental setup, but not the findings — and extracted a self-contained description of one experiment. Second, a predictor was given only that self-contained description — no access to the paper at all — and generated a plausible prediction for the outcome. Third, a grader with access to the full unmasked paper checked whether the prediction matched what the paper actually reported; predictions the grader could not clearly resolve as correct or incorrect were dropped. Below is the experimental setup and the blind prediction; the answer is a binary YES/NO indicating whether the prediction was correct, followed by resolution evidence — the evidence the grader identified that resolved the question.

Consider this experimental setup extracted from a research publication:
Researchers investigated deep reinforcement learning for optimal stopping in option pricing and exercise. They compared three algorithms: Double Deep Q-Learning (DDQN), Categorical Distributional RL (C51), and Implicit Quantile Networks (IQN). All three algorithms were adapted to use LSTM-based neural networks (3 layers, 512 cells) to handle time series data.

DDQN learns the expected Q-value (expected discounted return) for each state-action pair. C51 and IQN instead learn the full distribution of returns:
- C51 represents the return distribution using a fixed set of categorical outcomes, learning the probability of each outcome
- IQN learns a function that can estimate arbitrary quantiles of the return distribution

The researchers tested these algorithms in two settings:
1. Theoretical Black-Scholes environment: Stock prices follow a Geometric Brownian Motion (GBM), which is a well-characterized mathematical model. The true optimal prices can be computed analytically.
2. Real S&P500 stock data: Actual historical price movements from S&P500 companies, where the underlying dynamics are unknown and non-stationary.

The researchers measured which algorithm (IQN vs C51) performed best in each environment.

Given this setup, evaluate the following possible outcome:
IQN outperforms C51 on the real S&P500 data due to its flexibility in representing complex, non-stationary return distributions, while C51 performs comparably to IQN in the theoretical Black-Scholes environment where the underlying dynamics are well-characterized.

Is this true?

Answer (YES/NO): NO